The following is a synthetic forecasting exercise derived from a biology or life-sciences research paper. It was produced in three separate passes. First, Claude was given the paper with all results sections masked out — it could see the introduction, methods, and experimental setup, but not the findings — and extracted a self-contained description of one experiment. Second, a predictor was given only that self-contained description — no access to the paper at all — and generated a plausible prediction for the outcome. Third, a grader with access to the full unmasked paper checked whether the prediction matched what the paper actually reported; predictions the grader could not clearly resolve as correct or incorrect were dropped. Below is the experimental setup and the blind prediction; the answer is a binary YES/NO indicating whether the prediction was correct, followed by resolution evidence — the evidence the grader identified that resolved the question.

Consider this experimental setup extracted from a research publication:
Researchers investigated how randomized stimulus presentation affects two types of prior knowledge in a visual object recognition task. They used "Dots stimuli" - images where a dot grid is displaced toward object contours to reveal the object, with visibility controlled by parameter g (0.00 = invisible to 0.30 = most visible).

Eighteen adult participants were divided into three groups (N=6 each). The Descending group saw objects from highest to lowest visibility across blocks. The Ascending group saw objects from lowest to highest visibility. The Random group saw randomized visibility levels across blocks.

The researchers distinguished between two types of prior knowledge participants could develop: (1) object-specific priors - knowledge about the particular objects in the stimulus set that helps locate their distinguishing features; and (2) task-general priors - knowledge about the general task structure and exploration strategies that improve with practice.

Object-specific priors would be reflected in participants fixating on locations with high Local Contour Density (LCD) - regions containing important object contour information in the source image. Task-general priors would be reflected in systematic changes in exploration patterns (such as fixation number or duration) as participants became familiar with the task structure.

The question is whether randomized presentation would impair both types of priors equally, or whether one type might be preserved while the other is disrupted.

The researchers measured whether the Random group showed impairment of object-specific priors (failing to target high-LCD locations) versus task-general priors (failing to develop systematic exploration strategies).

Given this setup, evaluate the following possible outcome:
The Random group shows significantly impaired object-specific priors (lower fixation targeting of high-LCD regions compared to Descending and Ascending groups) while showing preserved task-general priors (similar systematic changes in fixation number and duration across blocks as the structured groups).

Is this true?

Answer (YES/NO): NO